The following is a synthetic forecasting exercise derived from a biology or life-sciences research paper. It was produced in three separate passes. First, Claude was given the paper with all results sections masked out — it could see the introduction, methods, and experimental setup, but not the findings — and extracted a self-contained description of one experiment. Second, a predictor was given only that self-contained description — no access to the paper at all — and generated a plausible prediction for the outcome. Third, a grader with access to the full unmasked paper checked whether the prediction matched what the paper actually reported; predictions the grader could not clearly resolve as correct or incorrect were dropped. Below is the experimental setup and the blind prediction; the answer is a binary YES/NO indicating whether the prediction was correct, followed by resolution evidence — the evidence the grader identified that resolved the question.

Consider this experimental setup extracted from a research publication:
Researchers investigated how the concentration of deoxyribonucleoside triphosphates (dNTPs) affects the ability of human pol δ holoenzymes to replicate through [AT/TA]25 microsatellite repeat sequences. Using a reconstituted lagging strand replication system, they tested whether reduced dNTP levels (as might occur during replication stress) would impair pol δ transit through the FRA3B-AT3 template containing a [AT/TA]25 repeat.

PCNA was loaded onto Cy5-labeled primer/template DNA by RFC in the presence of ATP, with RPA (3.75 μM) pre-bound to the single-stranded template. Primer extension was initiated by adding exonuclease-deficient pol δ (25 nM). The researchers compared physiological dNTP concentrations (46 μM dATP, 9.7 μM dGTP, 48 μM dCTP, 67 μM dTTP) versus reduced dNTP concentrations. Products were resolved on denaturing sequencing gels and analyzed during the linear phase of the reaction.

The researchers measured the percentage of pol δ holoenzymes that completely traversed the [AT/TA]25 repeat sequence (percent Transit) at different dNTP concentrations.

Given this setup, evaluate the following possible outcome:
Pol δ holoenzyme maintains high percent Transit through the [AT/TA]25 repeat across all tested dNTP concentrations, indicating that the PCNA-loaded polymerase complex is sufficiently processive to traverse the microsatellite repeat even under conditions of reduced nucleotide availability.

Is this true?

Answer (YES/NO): NO